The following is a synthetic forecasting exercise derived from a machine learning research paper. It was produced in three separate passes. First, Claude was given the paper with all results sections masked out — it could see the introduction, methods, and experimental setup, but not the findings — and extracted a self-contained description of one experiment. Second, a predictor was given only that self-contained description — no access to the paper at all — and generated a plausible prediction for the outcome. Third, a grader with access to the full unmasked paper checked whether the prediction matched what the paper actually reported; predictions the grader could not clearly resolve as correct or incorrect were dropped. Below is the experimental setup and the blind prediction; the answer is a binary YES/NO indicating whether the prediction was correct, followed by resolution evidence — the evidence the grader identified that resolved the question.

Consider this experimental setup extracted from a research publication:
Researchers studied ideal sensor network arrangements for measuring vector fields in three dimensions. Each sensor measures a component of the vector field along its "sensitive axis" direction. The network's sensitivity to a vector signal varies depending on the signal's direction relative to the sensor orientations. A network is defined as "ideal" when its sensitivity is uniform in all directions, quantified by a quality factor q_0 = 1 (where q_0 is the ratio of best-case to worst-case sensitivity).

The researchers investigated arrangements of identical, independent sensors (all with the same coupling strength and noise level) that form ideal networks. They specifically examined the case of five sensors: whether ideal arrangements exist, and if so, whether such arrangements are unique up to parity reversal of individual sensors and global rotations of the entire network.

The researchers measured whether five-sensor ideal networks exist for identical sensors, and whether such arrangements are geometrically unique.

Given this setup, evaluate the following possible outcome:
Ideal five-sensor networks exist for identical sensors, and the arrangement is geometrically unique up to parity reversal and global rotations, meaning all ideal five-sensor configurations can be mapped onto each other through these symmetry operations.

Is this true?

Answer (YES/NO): NO